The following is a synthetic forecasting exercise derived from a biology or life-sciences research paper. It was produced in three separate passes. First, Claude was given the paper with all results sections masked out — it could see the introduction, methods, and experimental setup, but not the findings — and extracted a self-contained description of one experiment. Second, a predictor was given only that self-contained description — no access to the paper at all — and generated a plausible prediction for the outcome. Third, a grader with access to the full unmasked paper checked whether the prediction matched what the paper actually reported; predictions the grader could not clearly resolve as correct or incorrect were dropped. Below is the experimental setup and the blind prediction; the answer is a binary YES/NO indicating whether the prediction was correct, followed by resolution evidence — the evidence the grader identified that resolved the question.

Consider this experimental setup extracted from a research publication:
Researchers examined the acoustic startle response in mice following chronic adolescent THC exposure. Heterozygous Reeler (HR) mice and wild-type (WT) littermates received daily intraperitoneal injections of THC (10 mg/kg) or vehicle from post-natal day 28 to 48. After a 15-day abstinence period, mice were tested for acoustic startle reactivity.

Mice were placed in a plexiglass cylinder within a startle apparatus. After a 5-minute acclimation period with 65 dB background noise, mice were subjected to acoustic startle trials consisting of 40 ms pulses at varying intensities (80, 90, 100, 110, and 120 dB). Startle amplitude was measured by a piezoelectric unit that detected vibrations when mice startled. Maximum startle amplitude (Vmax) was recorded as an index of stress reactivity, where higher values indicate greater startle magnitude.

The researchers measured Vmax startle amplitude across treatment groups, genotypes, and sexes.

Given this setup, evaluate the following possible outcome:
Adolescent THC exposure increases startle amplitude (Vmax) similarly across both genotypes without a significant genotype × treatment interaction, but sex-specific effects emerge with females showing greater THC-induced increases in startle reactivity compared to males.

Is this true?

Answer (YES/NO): NO